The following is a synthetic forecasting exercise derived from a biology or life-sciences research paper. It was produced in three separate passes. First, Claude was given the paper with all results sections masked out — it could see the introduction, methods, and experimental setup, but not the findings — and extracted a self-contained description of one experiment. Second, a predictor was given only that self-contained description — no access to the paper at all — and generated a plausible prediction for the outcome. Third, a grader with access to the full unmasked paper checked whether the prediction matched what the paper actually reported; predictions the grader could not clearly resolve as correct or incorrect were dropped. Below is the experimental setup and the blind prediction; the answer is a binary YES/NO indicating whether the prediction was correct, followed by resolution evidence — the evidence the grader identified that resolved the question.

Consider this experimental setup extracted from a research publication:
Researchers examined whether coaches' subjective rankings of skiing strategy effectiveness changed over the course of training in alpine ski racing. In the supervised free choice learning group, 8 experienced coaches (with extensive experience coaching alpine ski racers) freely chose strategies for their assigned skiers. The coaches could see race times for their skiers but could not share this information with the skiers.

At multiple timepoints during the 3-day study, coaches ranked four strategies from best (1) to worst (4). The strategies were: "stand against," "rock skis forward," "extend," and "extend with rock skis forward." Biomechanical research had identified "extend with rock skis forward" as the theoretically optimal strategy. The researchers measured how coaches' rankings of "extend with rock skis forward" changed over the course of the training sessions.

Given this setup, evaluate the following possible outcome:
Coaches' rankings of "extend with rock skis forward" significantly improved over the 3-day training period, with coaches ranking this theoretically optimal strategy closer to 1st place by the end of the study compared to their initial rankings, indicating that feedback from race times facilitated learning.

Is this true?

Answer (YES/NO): NO